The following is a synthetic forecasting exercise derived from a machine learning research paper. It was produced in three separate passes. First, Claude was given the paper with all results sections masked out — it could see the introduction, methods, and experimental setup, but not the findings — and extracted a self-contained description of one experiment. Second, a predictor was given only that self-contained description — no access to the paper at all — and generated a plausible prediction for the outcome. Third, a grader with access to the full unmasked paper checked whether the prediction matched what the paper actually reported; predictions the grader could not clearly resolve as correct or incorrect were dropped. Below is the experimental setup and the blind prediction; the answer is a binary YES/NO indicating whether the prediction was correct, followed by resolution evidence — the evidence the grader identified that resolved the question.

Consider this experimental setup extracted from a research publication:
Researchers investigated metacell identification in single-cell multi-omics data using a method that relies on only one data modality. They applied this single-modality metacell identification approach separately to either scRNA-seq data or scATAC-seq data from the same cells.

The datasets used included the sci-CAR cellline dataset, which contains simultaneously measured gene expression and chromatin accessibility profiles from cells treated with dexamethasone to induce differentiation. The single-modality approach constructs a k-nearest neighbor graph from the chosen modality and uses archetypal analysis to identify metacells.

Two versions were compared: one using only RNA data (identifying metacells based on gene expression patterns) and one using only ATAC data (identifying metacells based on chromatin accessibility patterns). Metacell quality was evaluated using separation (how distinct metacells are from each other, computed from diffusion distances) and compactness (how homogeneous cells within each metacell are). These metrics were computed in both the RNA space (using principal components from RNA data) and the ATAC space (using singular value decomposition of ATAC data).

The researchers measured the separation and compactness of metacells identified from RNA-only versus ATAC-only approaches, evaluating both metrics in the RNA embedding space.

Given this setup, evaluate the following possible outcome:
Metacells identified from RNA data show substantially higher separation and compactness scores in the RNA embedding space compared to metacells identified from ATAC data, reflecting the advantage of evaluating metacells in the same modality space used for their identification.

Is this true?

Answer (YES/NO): NO